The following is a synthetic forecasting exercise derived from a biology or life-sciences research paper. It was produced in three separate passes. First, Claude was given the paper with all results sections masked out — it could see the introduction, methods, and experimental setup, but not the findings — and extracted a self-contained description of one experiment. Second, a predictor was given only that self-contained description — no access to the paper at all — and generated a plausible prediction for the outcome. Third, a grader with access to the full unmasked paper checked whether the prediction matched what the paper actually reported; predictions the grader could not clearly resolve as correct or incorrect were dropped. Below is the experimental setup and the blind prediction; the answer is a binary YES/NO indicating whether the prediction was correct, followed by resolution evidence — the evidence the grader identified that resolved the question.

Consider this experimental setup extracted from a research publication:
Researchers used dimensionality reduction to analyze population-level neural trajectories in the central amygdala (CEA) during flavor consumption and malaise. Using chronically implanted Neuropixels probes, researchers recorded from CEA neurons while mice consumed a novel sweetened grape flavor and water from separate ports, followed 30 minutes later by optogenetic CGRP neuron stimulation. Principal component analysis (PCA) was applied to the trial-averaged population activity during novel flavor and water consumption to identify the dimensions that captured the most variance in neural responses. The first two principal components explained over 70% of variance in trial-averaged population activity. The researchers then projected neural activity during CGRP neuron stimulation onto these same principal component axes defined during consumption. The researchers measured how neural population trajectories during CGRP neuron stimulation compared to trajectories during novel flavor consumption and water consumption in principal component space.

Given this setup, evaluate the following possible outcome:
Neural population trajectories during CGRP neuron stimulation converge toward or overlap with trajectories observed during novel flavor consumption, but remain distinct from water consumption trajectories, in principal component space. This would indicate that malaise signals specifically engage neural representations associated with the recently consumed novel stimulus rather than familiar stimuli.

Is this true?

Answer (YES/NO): YES